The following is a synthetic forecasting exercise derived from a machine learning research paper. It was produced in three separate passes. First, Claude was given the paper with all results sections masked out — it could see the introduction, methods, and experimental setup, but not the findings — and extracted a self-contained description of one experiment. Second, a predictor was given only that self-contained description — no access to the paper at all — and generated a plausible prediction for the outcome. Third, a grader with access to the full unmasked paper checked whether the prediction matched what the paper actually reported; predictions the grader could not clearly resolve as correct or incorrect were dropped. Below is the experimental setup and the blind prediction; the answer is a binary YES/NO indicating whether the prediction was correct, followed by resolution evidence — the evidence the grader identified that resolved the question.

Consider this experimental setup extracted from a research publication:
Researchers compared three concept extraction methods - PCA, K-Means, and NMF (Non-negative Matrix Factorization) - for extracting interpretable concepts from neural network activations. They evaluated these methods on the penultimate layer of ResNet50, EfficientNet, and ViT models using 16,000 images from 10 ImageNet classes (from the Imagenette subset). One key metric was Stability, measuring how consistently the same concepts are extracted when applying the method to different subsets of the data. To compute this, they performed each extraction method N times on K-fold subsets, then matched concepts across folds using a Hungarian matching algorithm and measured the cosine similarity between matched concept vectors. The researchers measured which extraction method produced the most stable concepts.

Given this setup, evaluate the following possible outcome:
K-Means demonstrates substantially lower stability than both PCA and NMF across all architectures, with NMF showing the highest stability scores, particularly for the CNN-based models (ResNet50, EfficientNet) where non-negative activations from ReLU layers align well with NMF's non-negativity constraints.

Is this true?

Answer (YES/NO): NO